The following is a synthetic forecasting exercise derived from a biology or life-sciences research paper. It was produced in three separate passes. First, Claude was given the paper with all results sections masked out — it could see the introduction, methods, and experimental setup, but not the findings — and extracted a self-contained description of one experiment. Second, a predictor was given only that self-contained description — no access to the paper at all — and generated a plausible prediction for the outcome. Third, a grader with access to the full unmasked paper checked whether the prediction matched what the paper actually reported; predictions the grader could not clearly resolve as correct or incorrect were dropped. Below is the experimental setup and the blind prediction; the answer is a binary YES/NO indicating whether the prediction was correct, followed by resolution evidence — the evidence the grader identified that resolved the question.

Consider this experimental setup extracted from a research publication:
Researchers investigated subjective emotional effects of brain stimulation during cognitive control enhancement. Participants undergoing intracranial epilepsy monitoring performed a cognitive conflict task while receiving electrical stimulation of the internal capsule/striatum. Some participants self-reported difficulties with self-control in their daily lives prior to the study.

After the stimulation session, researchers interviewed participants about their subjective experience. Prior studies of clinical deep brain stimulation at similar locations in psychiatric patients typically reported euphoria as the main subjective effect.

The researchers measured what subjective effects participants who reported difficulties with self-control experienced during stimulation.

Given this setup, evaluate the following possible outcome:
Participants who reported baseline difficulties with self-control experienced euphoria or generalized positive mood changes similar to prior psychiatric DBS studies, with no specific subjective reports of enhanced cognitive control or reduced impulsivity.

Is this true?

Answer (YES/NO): NO